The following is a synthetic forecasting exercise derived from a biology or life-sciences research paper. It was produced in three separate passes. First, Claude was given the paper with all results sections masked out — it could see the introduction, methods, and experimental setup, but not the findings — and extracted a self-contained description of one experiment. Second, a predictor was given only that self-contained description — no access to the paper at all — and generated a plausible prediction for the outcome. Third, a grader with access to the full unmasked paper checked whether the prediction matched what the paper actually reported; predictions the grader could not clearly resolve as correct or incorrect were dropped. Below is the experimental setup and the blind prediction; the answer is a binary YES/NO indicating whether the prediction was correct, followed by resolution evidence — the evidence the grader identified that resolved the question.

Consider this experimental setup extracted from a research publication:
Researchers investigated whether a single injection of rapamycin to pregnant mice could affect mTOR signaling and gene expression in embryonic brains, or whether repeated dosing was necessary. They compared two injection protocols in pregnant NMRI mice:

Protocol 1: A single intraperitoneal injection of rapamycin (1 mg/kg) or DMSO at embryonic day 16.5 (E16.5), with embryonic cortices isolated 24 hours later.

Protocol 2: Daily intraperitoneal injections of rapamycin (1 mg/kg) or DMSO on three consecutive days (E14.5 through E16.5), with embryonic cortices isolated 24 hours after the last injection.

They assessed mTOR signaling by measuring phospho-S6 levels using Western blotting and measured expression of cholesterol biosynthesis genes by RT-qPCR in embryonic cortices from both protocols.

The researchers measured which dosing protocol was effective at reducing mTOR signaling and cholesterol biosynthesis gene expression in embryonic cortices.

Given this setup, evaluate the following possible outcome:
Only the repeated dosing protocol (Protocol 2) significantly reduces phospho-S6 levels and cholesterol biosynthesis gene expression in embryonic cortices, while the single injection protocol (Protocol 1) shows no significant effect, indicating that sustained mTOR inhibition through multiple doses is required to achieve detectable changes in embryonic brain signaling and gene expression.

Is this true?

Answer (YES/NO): NO